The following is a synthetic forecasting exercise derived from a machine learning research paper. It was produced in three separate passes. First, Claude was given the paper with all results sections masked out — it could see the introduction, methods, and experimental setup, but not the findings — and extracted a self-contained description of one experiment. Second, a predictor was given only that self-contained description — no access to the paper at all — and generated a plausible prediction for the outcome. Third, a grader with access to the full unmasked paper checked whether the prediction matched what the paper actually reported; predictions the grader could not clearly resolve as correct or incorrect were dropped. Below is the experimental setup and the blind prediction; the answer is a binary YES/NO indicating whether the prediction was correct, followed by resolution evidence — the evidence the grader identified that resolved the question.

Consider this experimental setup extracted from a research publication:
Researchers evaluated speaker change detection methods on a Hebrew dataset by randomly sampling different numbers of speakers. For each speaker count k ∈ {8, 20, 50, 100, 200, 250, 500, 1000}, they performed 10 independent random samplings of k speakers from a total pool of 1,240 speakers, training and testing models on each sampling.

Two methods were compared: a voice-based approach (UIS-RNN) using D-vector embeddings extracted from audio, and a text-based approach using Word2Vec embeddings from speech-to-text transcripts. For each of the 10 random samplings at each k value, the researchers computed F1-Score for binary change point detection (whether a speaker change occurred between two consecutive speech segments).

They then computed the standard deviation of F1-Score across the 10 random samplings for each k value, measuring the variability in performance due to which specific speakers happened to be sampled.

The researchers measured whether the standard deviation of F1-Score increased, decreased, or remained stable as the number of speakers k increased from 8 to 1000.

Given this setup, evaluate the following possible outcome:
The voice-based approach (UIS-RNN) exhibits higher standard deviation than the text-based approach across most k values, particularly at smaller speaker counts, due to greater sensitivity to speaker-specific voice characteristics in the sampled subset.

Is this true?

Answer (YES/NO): NO